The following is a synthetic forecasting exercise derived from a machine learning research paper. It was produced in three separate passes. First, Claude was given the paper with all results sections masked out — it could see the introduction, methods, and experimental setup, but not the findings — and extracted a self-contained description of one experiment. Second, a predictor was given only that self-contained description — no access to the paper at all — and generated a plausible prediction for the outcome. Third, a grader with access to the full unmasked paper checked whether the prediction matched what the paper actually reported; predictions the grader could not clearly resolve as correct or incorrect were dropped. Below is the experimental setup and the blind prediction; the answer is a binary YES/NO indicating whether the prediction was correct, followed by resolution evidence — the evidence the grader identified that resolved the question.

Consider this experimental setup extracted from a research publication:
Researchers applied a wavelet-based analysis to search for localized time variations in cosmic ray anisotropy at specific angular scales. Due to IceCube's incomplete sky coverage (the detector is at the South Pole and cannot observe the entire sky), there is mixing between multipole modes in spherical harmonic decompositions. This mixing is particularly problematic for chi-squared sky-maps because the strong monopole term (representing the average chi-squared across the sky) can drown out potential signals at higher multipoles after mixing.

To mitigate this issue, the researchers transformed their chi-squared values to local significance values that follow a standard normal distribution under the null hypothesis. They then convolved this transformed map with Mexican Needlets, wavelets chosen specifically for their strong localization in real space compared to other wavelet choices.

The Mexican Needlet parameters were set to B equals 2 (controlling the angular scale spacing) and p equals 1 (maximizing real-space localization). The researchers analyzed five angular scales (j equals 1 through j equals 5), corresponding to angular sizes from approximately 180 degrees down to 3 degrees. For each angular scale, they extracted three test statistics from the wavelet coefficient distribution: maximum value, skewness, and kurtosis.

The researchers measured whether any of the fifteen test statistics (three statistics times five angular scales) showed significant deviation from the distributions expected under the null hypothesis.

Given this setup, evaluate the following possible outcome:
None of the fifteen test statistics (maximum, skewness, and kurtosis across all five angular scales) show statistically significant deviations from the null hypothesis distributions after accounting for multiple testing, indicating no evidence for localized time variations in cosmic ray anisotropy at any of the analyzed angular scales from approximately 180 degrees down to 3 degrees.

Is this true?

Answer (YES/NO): YES